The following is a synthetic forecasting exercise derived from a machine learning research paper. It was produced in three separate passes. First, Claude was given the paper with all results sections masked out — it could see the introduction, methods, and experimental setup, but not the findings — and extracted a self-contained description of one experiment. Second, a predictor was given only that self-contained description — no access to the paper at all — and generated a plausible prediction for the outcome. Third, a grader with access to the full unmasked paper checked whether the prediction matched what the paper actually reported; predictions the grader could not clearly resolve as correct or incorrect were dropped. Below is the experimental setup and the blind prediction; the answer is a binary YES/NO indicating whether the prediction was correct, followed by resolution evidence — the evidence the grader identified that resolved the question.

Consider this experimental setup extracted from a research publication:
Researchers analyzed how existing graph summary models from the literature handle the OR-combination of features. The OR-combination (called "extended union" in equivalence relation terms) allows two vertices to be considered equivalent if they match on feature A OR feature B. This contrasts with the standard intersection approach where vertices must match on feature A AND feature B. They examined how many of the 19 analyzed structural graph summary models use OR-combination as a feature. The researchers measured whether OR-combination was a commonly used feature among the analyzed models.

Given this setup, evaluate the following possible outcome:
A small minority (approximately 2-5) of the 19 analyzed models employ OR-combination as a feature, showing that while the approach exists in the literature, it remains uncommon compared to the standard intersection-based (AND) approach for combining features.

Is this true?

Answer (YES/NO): YES